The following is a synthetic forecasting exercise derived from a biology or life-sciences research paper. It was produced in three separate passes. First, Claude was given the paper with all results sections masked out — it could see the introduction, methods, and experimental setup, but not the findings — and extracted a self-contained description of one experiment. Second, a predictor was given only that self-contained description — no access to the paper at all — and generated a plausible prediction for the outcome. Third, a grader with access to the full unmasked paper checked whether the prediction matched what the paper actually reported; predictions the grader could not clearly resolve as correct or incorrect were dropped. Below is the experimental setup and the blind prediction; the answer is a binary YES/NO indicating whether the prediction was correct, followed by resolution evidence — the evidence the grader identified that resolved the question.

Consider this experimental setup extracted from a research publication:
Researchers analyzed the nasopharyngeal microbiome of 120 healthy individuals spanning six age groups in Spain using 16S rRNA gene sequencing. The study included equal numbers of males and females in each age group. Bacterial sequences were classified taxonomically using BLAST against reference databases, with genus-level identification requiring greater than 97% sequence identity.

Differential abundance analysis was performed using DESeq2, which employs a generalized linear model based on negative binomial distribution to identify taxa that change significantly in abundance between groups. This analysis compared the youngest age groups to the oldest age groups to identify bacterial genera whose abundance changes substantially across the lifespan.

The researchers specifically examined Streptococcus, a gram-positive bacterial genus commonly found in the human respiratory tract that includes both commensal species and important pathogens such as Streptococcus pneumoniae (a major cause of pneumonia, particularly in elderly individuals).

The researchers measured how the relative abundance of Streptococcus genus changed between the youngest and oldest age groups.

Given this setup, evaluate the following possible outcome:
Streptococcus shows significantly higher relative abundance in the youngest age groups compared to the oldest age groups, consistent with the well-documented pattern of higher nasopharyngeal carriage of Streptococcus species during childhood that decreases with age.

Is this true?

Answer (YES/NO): NO